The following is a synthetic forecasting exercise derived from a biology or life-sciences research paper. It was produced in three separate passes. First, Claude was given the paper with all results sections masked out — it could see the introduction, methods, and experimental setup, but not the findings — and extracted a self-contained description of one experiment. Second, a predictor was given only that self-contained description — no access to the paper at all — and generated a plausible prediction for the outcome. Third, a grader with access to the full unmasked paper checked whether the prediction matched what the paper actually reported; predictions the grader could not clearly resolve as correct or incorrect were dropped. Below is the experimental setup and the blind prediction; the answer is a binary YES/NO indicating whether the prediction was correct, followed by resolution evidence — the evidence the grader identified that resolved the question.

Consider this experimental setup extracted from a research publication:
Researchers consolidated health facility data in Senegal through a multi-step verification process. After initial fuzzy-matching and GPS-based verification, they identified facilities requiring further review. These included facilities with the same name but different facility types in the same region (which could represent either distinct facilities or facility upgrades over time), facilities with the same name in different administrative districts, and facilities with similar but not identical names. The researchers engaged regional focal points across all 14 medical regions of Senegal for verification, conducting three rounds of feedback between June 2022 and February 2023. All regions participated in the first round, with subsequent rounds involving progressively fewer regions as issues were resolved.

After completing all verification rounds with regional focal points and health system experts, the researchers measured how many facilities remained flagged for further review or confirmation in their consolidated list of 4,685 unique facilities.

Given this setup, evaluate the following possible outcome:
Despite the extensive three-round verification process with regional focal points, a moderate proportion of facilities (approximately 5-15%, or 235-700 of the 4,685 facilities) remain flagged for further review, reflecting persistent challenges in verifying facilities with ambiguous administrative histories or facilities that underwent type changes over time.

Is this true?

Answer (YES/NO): YES